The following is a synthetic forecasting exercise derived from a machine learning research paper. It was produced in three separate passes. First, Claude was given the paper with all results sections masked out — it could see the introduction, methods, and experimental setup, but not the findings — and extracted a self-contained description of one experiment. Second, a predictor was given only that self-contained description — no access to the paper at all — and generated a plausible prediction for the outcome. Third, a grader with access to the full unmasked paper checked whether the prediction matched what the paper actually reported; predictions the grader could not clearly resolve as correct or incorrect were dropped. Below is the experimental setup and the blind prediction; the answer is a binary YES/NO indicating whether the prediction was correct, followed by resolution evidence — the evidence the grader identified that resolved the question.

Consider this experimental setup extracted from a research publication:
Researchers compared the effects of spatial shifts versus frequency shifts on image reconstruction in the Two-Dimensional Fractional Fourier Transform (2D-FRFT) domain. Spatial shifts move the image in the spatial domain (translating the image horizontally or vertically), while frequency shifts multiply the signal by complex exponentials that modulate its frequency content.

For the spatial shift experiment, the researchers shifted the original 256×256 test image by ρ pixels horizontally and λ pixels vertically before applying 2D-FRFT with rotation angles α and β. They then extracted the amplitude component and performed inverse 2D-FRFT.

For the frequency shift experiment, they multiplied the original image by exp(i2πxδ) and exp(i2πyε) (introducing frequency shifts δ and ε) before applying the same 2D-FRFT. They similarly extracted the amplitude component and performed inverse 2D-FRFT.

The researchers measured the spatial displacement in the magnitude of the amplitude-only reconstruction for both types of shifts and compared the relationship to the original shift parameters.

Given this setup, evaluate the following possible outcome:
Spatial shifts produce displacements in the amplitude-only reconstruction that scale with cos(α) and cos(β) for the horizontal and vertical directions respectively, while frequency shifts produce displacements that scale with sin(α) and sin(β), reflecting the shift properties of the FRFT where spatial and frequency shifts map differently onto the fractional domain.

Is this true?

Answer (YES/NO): NO